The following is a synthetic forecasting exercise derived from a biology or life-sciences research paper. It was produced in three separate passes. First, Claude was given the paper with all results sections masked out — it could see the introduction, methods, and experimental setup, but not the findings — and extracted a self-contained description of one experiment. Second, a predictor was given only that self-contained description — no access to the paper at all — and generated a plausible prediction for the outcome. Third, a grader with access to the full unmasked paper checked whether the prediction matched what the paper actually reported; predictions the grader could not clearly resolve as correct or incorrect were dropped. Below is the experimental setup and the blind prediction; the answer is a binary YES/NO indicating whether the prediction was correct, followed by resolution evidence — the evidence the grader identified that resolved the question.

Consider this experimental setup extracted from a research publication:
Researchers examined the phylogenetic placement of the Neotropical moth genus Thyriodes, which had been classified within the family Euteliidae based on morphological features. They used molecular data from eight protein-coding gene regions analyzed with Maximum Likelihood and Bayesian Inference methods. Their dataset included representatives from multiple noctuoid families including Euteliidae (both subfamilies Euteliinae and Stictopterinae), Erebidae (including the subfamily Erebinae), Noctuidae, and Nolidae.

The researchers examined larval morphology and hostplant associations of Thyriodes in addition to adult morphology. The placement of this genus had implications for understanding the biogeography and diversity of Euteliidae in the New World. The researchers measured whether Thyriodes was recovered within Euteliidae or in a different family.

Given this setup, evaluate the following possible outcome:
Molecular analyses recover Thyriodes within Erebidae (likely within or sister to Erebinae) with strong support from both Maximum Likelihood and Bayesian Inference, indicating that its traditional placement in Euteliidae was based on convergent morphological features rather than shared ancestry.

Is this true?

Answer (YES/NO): NO